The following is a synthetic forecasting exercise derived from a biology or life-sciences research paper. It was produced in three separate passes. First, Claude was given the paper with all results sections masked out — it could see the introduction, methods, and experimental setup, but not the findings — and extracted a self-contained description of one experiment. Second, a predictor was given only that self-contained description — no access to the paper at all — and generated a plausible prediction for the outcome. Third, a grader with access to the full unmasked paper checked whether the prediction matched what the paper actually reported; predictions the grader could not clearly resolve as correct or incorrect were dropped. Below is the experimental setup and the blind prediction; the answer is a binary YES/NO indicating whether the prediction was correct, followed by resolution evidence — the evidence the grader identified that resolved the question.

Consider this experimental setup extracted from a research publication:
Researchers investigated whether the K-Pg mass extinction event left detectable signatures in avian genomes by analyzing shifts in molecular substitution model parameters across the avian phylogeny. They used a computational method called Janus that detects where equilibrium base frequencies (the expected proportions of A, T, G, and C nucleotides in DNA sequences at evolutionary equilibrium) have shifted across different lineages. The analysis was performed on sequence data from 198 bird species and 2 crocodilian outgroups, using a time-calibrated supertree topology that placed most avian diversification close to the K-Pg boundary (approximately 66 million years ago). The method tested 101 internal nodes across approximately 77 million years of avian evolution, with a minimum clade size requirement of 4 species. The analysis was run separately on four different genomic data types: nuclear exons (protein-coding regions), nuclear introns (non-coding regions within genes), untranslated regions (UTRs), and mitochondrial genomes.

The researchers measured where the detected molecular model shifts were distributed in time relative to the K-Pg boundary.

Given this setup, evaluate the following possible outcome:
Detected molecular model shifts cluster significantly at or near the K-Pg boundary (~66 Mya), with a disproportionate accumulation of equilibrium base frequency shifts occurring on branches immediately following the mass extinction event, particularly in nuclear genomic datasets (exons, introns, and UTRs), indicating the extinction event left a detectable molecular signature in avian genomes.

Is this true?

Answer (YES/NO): YES